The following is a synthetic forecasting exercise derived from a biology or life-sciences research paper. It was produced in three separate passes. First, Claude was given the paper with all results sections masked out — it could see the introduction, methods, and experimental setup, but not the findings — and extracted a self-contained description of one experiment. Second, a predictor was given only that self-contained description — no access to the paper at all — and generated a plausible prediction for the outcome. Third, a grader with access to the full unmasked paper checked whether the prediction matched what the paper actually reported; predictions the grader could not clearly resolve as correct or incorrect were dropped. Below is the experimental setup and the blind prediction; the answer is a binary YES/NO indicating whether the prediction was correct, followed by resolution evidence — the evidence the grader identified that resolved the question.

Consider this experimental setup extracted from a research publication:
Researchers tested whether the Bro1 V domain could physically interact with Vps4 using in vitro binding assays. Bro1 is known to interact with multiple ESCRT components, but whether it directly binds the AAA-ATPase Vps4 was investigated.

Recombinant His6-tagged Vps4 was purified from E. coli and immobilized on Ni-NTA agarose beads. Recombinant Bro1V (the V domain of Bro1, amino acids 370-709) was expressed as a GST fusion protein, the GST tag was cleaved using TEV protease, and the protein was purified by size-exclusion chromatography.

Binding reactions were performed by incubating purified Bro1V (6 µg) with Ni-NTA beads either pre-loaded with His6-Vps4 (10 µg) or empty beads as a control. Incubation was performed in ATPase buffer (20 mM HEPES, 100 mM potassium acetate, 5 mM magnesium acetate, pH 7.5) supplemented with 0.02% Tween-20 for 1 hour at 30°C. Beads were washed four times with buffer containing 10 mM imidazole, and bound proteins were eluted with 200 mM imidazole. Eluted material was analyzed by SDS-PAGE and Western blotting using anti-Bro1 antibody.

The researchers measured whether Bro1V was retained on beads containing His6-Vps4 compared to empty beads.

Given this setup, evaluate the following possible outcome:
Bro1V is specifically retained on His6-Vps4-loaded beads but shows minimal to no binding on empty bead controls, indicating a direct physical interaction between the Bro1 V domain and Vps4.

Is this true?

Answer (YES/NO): YES